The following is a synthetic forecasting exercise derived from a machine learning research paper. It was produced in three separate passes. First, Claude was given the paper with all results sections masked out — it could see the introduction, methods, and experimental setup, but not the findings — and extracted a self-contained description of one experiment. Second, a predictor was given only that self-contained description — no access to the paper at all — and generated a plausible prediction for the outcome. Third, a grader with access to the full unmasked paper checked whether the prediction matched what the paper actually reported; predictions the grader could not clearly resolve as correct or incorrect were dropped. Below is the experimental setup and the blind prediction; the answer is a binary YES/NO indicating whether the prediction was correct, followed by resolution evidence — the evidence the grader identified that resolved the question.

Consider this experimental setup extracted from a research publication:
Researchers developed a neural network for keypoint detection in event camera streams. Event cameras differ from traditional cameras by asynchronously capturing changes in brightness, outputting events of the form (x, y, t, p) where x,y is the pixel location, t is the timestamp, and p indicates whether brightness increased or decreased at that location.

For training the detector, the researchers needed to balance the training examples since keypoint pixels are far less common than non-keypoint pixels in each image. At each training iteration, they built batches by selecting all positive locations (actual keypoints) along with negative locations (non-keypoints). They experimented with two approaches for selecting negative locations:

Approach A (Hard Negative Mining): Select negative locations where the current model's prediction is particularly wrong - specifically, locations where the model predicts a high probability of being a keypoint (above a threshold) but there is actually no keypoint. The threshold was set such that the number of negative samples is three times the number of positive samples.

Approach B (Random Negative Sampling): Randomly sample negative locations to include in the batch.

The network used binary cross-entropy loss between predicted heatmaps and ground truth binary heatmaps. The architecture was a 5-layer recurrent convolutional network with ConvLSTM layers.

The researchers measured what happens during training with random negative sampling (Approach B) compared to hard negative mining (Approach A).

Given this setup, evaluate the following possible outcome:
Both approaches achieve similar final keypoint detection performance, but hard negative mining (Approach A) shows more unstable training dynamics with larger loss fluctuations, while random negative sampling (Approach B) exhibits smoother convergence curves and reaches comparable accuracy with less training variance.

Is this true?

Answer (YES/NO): NO